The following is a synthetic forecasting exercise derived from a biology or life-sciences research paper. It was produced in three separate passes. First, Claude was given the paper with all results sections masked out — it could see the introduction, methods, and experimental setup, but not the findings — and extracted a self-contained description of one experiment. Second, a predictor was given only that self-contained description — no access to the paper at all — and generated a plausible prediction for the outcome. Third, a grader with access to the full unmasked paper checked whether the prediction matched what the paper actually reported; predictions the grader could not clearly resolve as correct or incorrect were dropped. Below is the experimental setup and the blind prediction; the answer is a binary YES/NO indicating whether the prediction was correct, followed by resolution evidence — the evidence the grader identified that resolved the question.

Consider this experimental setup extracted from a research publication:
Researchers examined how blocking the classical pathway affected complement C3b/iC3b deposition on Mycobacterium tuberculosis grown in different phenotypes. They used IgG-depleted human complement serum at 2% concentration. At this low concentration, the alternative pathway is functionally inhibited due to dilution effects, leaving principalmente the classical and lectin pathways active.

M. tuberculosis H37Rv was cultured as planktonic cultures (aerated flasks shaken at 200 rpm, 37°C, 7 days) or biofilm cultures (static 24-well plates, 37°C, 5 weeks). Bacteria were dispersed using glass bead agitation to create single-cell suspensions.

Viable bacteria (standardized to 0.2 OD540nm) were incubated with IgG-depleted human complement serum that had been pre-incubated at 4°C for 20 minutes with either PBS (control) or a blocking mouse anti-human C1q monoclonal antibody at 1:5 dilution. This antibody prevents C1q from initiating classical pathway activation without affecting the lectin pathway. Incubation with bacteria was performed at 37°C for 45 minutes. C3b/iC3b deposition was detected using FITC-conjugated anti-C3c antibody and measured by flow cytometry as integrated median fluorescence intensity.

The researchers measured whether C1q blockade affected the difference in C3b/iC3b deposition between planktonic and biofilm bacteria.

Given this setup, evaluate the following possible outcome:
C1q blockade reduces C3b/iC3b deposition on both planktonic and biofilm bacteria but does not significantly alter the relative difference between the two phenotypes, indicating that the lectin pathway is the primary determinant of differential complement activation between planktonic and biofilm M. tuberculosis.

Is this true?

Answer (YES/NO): YES